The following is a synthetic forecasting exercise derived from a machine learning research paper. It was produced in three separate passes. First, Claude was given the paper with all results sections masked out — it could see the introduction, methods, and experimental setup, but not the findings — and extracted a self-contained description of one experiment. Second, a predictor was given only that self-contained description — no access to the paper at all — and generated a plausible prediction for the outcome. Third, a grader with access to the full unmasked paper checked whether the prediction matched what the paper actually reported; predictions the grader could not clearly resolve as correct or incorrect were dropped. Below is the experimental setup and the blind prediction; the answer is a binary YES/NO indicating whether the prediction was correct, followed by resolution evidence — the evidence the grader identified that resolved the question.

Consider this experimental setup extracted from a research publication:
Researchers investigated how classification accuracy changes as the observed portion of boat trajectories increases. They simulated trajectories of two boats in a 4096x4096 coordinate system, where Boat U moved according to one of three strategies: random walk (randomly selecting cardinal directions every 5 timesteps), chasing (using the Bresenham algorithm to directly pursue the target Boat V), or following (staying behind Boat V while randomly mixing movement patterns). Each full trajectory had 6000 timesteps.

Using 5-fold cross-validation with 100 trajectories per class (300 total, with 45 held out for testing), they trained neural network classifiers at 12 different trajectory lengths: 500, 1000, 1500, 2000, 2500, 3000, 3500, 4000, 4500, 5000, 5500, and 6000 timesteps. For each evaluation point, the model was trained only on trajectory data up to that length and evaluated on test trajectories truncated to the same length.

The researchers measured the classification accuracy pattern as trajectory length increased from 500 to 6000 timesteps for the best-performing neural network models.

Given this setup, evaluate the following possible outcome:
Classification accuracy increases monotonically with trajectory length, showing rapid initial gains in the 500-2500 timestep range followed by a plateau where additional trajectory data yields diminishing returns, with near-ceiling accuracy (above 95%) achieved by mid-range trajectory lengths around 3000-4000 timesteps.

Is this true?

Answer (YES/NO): NO